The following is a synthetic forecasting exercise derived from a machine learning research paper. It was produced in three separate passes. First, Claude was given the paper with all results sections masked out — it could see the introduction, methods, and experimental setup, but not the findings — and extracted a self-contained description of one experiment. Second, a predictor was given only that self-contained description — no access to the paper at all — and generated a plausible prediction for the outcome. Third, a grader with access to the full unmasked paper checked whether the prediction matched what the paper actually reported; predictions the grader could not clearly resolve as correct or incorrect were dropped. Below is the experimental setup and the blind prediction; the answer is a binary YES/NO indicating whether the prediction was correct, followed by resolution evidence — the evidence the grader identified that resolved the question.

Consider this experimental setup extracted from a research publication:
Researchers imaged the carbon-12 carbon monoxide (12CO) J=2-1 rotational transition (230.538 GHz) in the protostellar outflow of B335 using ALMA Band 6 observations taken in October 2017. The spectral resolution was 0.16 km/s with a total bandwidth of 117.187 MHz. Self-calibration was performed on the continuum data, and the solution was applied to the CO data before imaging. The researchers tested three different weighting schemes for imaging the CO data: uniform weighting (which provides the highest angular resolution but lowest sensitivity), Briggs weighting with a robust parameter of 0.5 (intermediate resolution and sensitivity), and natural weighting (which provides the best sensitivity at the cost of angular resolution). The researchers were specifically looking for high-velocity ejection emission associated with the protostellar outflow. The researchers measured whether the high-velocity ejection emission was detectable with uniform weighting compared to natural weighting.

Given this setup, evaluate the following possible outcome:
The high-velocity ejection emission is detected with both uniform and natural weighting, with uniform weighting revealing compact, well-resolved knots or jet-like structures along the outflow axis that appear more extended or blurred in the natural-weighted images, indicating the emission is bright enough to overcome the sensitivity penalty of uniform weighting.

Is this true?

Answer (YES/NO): NO